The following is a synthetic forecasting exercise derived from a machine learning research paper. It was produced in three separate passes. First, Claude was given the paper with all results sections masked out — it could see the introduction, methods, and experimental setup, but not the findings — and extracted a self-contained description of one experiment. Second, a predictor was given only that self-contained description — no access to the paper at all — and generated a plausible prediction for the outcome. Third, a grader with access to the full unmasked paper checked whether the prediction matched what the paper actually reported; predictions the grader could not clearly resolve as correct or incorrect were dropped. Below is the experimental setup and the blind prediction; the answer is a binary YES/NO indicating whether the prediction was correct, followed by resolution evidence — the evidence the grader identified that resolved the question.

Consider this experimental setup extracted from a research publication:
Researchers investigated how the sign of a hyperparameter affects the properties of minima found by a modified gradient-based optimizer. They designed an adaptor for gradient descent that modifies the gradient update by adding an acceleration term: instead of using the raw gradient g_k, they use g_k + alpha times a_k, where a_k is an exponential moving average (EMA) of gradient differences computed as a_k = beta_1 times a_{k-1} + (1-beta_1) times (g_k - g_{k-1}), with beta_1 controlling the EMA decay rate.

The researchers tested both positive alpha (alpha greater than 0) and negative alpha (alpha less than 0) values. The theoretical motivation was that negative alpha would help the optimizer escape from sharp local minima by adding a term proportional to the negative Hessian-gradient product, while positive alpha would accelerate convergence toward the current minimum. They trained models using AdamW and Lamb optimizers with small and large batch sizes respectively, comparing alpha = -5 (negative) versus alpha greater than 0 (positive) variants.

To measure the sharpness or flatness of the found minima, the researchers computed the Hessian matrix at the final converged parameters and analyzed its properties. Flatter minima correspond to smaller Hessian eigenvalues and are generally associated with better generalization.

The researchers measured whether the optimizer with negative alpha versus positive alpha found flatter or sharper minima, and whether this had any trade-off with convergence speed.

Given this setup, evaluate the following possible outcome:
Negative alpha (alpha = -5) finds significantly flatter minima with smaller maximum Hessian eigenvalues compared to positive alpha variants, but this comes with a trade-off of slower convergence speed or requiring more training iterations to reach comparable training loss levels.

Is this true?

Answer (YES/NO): YES